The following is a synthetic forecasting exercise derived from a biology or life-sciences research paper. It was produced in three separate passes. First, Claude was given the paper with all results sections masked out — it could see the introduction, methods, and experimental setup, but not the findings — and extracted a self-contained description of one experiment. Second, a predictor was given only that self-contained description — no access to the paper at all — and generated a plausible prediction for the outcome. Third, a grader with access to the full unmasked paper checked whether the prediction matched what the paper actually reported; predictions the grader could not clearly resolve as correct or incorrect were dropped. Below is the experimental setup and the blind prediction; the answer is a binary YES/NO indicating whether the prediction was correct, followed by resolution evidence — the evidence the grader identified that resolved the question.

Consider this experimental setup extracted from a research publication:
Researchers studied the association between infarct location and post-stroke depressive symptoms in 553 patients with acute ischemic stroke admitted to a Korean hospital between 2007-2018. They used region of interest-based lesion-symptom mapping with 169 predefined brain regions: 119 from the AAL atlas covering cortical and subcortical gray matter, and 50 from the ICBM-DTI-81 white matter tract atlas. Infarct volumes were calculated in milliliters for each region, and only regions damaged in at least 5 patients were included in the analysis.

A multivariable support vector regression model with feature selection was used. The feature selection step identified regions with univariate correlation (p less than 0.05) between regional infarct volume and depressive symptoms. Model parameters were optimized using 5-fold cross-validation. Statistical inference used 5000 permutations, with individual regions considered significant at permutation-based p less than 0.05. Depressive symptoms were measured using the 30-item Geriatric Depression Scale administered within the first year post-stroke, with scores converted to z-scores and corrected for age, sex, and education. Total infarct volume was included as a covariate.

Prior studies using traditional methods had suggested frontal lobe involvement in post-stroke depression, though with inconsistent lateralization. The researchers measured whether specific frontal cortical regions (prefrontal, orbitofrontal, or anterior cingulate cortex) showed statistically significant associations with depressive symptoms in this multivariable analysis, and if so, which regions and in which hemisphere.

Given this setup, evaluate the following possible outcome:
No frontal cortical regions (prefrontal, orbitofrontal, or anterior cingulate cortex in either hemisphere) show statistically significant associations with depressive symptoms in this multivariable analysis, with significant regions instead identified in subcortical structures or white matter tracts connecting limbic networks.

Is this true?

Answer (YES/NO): YES